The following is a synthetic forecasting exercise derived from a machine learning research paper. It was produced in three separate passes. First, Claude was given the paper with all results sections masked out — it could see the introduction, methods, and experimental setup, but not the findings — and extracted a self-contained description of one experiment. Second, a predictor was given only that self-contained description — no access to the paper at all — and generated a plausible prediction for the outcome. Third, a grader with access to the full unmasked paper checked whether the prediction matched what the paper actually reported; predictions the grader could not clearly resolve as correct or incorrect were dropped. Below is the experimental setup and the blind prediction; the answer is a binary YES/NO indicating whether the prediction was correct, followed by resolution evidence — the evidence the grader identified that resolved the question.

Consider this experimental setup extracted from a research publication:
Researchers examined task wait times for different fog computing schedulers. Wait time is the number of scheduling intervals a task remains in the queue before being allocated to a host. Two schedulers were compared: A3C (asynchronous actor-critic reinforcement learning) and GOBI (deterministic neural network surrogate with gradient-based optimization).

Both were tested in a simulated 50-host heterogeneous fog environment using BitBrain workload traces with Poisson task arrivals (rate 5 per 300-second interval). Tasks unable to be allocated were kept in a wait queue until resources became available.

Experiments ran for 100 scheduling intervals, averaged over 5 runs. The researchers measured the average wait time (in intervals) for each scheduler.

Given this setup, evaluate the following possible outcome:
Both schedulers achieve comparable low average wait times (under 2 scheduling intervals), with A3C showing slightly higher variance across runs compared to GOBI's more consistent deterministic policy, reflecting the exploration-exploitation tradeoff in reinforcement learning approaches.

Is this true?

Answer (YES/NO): NO